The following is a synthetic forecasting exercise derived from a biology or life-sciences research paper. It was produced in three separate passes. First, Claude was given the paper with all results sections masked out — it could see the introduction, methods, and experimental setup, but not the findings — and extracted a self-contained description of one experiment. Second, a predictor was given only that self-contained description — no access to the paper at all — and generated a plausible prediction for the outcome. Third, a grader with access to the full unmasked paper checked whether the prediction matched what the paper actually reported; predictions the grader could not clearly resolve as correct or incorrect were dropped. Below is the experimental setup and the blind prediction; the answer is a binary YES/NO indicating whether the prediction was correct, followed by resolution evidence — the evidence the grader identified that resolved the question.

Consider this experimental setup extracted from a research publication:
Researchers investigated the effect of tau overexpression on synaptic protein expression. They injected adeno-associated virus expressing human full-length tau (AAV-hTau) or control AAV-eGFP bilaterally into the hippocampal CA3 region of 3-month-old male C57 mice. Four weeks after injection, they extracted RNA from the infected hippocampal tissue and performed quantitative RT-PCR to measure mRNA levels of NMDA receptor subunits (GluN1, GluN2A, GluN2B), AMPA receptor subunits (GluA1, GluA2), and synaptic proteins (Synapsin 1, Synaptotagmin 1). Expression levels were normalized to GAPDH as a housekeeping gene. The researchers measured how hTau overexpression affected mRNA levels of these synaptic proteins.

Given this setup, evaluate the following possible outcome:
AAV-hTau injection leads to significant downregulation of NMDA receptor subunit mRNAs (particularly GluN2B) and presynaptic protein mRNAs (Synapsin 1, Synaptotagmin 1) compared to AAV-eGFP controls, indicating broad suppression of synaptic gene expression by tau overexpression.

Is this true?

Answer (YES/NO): NO